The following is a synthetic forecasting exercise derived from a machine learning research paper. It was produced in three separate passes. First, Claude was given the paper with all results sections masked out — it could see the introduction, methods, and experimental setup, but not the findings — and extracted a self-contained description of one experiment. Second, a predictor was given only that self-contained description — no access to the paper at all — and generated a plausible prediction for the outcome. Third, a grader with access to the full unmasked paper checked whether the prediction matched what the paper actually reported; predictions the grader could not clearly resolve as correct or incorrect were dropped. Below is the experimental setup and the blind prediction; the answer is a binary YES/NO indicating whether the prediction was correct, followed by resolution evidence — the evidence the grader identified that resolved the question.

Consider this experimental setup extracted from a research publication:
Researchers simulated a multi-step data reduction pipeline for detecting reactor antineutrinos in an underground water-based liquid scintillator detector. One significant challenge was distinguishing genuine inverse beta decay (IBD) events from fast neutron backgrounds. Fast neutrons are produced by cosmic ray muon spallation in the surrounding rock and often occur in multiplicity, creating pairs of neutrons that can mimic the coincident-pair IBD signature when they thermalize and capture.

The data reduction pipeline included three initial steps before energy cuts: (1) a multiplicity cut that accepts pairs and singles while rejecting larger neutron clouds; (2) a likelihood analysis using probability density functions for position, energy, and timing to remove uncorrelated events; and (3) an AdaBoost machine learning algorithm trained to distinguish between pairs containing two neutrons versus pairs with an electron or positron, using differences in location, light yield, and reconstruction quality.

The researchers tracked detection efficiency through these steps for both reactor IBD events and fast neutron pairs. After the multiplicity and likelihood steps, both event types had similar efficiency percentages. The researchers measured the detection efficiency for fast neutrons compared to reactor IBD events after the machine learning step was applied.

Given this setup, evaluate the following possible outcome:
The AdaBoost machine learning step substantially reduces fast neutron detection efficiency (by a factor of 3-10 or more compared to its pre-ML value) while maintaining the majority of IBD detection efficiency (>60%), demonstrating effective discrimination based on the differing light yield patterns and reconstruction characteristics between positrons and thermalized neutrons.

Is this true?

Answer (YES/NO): NO